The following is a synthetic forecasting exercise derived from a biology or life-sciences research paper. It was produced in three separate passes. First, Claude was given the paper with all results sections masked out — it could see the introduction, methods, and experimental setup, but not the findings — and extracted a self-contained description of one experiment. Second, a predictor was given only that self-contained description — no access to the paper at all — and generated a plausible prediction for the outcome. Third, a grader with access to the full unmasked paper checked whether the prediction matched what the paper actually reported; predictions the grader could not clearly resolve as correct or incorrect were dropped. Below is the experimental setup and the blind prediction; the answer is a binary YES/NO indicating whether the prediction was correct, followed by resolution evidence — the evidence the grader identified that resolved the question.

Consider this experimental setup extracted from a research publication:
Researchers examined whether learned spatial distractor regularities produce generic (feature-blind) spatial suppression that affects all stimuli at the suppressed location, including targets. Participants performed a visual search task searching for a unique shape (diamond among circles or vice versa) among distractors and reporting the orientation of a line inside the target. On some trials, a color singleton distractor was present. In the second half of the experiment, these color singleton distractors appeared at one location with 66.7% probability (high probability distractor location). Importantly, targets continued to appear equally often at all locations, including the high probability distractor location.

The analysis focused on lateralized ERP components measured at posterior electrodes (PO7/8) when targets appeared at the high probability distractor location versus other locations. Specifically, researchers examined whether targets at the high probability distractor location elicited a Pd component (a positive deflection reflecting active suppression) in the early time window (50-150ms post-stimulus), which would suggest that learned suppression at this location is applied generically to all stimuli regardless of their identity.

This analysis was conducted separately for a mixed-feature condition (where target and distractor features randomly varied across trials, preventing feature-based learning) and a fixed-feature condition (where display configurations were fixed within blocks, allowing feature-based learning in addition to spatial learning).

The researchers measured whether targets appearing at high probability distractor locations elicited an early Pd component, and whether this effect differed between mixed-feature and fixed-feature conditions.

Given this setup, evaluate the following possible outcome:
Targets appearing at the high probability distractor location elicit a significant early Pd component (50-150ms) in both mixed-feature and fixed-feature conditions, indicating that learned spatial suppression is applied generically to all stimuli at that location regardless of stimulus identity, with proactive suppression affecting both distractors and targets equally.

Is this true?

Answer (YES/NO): NO